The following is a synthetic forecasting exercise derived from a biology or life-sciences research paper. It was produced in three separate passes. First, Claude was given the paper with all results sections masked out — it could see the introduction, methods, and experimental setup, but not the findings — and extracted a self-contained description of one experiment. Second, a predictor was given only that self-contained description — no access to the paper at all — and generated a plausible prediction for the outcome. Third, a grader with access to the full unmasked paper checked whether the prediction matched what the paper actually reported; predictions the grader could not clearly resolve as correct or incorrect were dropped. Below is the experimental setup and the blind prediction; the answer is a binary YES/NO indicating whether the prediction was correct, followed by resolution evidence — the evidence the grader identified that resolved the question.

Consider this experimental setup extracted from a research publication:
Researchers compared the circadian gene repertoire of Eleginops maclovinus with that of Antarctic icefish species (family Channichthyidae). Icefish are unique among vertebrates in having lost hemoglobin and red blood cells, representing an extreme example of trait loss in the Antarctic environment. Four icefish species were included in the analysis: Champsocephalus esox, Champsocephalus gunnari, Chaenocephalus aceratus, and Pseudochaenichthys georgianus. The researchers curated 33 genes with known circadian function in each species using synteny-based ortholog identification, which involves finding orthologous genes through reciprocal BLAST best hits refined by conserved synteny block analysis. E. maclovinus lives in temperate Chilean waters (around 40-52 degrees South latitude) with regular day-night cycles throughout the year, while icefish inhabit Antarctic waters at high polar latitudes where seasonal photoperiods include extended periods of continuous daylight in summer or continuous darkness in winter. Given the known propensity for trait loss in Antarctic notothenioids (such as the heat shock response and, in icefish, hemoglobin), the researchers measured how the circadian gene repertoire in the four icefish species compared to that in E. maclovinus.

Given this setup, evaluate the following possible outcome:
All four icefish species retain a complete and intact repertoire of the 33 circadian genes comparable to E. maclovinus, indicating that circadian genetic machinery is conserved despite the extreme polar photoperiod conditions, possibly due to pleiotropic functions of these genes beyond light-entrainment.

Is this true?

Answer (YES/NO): NO